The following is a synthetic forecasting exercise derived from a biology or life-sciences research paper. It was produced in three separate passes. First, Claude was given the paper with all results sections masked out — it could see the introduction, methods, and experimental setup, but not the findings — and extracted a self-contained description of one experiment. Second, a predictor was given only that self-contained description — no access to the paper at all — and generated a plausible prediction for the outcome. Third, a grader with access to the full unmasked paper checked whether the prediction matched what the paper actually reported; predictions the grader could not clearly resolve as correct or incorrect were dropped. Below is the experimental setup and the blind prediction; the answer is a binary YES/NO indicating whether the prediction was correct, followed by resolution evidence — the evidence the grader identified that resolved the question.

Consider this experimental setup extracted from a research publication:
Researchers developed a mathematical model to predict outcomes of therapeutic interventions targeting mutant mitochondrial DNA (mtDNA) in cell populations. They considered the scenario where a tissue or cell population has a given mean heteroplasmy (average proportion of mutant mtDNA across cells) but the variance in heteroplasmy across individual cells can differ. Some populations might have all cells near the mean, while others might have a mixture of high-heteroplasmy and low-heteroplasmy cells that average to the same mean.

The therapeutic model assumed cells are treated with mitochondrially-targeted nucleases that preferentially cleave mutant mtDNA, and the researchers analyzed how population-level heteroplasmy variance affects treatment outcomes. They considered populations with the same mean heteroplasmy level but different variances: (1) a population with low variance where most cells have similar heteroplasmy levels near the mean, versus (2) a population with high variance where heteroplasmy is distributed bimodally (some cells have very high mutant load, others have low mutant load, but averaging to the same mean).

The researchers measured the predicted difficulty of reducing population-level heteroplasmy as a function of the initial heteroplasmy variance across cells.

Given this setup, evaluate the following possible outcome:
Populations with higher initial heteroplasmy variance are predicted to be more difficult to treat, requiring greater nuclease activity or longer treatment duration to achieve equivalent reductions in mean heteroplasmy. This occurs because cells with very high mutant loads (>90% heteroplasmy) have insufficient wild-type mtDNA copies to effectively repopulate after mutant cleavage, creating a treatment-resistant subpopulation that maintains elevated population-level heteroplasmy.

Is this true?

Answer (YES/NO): YES